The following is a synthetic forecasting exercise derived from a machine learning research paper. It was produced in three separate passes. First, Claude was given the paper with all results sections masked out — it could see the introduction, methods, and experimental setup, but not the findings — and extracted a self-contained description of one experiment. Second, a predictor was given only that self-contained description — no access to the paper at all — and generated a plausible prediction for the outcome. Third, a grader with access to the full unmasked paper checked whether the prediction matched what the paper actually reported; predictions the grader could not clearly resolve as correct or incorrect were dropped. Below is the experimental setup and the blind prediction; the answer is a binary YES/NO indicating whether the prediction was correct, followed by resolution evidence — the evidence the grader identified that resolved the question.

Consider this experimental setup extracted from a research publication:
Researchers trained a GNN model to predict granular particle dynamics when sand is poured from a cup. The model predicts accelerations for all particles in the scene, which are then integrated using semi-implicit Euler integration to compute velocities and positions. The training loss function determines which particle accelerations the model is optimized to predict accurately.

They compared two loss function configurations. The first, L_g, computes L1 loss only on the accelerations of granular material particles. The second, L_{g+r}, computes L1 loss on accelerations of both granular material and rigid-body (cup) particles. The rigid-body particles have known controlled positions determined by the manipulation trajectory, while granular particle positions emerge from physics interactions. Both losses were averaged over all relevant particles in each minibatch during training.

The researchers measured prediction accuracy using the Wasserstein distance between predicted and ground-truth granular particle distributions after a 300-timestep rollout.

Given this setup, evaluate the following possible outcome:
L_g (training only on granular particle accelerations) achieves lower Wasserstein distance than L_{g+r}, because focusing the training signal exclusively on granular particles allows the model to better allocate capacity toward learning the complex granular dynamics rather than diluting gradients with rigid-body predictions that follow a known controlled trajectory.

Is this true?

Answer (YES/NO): YES